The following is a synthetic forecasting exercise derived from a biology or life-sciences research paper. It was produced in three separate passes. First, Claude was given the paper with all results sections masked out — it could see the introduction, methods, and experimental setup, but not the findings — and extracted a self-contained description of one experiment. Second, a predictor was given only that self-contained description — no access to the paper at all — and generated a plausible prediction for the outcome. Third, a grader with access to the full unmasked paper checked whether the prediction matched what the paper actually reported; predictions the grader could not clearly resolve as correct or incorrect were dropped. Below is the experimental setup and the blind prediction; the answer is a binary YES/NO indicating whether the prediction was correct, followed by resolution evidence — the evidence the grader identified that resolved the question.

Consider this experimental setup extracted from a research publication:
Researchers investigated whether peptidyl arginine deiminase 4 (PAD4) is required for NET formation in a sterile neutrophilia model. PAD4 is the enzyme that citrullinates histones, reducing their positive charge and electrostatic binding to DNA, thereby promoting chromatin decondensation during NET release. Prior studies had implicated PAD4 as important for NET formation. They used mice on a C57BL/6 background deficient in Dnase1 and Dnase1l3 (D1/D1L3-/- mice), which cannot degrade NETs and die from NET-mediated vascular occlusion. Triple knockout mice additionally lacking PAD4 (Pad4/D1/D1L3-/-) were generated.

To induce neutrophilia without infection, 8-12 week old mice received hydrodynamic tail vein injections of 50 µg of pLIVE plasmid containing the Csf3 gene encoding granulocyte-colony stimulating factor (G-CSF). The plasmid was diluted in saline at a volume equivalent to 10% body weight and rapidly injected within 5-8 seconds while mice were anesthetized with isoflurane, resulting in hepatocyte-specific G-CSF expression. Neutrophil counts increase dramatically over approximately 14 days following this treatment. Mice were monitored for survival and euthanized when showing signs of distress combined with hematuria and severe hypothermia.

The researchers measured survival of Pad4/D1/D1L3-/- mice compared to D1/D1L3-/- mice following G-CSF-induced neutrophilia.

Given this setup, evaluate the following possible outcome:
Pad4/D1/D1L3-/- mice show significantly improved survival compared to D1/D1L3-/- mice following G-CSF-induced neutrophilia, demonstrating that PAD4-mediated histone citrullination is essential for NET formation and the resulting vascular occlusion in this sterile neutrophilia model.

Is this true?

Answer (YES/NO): NO